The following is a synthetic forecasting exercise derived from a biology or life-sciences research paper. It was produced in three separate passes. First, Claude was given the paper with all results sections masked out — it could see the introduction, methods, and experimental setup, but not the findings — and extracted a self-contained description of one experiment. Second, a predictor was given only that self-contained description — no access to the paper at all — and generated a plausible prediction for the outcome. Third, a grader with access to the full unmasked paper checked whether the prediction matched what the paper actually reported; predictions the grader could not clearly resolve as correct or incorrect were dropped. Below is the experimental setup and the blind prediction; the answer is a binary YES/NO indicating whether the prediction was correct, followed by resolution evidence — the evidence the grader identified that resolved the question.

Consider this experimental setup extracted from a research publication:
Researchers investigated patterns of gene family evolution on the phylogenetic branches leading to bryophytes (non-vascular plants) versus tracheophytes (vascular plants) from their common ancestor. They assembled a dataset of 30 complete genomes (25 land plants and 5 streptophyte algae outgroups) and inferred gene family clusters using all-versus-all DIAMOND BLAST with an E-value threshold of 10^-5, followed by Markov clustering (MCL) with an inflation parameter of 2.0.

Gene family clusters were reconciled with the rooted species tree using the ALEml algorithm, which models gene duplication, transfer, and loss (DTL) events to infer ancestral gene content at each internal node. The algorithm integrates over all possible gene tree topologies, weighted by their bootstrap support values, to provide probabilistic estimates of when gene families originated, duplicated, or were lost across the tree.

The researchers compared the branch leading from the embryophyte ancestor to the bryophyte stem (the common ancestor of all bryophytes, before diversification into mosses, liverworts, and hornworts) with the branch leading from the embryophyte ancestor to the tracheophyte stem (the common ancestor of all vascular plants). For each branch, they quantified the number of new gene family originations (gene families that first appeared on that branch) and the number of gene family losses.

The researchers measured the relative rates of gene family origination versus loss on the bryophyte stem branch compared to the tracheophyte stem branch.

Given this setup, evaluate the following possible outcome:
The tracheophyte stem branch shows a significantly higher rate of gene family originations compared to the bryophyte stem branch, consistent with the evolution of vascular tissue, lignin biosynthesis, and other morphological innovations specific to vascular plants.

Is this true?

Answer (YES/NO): NO